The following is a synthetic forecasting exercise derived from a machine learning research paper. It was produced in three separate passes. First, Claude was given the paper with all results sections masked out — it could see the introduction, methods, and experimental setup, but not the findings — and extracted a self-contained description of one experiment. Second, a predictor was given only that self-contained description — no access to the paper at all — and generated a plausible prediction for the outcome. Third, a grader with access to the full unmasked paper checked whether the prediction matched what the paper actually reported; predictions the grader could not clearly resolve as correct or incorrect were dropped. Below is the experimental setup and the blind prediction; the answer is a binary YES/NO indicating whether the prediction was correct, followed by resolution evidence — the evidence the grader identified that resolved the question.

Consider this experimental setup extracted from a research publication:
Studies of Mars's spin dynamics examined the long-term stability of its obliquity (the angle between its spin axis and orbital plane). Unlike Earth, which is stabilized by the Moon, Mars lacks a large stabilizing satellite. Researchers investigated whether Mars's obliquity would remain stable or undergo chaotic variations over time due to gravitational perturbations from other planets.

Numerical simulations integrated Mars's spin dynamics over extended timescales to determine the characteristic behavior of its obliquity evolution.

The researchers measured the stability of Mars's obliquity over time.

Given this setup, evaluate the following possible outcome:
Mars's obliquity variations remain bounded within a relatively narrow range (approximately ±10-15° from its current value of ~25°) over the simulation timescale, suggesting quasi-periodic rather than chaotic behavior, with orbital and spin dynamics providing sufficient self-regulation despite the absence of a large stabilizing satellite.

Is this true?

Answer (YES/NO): NO